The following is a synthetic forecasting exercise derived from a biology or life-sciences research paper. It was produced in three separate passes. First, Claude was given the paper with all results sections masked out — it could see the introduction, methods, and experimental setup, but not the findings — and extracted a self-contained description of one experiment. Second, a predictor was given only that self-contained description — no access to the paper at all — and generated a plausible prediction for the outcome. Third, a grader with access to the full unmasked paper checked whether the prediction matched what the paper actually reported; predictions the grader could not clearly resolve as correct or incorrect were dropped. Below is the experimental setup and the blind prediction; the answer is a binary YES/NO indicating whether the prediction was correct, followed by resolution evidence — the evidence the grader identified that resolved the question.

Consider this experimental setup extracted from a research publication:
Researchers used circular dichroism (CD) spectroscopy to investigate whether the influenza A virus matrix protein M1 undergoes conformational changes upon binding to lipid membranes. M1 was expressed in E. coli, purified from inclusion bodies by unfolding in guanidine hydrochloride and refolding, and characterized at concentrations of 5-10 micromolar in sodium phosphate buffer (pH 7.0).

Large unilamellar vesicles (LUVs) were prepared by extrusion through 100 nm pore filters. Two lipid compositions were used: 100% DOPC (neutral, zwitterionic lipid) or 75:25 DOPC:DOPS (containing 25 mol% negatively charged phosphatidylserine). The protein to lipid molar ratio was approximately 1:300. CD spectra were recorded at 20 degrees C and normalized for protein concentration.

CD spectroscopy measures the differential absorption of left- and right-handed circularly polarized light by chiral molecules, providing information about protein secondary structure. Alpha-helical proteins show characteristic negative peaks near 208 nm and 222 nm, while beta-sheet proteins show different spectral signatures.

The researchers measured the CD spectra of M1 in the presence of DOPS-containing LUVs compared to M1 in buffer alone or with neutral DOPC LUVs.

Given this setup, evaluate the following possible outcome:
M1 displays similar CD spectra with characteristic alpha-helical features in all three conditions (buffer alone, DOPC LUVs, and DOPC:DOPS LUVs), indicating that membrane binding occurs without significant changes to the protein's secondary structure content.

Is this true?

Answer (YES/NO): NO